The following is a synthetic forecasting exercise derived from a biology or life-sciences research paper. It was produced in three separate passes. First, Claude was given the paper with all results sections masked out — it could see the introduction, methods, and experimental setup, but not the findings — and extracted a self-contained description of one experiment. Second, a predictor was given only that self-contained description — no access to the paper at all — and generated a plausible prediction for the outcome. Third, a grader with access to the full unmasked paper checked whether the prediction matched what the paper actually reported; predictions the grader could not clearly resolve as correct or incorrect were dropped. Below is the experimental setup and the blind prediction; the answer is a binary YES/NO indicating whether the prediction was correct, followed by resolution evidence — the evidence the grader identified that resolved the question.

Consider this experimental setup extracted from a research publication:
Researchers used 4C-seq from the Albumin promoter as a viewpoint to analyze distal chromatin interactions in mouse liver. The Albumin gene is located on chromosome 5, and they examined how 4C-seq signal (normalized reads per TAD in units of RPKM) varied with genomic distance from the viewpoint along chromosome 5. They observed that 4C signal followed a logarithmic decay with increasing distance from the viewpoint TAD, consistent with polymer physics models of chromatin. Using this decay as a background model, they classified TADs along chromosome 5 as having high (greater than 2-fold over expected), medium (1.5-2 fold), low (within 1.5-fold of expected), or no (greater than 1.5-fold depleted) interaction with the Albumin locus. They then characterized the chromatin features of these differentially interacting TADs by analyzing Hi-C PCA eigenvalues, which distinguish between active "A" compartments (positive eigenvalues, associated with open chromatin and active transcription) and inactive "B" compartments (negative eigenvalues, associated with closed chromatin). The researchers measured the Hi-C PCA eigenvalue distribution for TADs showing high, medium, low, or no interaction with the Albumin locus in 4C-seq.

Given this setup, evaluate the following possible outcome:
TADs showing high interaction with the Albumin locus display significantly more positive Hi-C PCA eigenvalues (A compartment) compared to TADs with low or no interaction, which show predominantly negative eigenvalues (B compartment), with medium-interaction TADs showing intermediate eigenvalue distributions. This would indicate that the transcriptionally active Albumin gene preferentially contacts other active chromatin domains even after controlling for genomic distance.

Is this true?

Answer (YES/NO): YES